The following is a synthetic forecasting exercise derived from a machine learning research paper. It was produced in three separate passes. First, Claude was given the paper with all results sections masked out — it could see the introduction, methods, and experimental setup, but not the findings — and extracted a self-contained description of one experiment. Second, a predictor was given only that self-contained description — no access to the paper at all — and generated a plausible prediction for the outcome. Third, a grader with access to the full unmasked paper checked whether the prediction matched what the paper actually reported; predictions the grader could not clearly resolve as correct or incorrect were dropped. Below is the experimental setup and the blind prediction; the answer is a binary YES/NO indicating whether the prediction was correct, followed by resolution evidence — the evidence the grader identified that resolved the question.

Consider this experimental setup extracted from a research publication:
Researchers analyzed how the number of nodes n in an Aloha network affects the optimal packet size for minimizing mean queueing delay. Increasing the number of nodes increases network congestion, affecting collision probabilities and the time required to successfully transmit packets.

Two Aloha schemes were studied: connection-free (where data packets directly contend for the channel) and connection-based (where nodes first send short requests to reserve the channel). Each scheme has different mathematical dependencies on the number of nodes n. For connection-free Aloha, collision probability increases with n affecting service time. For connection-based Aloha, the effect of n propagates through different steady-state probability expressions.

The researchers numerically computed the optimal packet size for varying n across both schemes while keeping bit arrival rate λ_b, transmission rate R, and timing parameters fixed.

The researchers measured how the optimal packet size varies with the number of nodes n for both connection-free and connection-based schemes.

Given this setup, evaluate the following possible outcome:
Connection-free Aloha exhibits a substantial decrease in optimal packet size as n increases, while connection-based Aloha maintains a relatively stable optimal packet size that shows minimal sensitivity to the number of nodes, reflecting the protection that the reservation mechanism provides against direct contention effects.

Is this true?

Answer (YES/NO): NO